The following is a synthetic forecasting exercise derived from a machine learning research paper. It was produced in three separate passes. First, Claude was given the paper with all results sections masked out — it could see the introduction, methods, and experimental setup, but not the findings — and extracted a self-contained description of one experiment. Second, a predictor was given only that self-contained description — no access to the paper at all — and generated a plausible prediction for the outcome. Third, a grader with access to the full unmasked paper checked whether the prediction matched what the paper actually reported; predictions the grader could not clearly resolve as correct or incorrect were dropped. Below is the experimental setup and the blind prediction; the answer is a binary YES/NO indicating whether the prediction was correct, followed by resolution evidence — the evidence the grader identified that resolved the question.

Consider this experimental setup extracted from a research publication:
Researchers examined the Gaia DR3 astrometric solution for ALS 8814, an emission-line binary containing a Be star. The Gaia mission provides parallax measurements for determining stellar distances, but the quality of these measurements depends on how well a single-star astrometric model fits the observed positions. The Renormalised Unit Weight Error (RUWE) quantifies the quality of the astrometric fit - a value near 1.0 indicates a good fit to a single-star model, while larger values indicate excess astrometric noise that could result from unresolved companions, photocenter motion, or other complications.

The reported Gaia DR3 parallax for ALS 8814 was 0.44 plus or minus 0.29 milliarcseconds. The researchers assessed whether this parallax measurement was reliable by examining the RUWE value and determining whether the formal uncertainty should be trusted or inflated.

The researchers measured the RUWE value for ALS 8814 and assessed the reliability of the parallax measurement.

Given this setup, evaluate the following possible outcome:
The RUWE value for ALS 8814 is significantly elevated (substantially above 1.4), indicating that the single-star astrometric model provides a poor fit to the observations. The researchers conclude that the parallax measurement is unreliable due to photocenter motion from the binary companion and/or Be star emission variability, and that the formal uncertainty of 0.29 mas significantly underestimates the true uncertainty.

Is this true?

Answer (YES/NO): NO